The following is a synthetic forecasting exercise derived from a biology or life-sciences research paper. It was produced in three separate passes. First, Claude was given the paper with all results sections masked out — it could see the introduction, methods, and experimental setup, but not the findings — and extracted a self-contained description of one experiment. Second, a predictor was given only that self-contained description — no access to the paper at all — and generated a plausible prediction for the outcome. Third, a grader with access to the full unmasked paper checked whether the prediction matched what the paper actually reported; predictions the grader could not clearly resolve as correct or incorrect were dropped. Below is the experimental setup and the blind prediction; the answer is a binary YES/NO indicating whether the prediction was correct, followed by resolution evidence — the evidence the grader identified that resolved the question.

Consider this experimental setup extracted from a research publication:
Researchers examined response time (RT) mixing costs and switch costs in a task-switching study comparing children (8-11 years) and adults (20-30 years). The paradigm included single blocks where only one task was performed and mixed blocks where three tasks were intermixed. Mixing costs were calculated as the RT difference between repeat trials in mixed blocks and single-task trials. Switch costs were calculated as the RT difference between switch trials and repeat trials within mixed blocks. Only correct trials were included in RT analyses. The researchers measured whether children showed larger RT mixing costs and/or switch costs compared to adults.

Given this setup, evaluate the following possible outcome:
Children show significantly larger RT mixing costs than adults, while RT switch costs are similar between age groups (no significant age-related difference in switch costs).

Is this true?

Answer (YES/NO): NO